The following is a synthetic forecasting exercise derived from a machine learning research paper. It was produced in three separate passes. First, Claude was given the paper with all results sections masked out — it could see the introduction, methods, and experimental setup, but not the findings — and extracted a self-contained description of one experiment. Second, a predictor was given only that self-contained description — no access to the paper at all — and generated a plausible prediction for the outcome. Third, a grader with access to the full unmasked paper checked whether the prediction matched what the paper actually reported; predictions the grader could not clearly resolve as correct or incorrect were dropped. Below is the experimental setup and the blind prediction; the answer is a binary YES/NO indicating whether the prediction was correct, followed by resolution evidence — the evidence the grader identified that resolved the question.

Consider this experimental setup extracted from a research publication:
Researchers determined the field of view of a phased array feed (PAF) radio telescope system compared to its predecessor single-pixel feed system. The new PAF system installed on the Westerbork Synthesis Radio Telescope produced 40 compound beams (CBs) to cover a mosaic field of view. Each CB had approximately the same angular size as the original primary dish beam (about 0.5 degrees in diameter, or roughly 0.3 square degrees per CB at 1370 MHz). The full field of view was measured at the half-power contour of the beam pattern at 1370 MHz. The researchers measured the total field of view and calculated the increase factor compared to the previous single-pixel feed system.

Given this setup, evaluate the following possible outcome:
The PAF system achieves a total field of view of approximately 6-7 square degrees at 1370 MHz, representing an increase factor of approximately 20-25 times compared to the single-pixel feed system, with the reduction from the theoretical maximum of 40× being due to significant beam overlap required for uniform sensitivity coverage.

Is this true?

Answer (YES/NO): NO